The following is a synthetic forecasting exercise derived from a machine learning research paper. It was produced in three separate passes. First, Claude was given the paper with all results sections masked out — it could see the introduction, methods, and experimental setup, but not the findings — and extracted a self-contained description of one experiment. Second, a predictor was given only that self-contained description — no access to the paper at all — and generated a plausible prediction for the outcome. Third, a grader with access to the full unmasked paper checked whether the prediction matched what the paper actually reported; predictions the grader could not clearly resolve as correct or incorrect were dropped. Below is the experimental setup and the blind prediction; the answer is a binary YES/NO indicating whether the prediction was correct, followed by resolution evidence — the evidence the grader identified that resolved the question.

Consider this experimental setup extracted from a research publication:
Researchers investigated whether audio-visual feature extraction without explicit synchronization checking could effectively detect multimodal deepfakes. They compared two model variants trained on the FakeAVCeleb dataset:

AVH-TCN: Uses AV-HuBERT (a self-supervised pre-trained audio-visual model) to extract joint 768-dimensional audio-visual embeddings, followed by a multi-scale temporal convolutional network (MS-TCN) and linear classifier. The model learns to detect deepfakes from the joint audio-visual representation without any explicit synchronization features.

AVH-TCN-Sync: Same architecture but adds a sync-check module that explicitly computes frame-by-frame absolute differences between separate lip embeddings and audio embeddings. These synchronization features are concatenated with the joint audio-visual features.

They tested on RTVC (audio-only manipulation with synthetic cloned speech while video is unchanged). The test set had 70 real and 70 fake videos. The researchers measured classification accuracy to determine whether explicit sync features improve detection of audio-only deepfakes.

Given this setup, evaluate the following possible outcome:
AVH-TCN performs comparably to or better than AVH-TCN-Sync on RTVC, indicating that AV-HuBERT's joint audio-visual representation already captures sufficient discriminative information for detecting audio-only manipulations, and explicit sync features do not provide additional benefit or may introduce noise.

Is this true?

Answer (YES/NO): YES